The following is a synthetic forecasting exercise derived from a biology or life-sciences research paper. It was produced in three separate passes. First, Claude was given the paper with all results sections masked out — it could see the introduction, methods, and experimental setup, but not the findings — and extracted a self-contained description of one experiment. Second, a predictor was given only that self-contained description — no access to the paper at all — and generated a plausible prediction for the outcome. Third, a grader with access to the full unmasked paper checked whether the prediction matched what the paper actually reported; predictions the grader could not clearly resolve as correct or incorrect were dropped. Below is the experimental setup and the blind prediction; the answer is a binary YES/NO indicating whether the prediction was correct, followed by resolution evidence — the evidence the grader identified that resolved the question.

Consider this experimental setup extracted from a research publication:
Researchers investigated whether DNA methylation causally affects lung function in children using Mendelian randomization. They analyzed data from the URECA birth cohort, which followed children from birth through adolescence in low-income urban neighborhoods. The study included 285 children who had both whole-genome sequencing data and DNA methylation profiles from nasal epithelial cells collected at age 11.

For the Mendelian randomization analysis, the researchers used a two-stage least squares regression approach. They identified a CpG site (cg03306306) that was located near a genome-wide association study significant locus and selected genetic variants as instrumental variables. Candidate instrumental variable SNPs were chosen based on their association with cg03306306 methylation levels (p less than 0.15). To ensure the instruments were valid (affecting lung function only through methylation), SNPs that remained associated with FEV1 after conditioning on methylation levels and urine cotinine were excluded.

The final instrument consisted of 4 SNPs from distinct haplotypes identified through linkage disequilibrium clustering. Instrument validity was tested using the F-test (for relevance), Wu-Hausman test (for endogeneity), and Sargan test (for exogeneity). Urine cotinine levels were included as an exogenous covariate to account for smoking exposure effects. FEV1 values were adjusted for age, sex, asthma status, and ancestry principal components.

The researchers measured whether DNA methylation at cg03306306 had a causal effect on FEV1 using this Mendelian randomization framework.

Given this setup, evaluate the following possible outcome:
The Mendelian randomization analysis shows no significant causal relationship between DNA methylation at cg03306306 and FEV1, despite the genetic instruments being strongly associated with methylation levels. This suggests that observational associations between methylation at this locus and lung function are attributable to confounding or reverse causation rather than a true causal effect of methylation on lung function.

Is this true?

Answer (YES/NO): NO